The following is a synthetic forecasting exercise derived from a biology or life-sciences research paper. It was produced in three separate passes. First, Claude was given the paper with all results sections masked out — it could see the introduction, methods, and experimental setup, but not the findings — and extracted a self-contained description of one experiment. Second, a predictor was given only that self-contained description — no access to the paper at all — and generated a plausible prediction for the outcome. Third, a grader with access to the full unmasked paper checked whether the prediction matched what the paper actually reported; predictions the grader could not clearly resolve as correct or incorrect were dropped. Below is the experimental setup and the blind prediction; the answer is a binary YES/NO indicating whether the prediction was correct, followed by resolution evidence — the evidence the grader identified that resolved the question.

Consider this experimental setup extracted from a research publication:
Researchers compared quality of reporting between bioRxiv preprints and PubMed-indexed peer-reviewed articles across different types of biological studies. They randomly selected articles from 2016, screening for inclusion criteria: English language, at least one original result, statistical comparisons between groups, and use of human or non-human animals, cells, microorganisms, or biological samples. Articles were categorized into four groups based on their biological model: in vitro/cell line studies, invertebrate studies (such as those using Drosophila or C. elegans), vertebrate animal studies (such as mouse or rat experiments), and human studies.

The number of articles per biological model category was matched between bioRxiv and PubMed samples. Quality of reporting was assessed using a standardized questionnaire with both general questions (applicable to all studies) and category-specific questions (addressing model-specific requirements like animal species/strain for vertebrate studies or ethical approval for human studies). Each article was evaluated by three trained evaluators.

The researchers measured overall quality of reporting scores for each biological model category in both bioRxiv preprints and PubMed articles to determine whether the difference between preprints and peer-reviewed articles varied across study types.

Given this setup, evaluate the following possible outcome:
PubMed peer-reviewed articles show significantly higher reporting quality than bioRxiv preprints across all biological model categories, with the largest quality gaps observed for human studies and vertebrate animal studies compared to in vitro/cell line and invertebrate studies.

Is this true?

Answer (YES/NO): NO